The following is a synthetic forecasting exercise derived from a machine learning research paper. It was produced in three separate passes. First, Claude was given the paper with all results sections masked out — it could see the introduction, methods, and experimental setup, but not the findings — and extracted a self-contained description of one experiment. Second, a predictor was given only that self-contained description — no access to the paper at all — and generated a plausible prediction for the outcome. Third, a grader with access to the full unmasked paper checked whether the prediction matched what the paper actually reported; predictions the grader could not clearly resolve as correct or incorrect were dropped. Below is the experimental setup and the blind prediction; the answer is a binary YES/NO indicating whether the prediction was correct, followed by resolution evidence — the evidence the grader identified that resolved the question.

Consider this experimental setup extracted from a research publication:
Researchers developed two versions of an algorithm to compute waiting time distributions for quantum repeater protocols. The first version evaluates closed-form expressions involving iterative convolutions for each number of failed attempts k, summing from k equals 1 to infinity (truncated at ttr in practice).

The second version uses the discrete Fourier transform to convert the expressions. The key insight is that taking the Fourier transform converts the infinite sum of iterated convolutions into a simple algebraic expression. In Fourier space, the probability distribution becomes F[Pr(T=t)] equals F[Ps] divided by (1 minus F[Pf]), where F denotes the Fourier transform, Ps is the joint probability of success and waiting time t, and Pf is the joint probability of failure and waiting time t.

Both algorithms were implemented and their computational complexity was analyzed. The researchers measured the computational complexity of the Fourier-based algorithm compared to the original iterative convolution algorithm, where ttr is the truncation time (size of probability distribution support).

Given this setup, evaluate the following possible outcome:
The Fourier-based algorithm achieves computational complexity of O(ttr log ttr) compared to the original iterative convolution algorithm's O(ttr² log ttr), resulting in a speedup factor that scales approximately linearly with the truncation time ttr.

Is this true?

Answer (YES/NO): YES